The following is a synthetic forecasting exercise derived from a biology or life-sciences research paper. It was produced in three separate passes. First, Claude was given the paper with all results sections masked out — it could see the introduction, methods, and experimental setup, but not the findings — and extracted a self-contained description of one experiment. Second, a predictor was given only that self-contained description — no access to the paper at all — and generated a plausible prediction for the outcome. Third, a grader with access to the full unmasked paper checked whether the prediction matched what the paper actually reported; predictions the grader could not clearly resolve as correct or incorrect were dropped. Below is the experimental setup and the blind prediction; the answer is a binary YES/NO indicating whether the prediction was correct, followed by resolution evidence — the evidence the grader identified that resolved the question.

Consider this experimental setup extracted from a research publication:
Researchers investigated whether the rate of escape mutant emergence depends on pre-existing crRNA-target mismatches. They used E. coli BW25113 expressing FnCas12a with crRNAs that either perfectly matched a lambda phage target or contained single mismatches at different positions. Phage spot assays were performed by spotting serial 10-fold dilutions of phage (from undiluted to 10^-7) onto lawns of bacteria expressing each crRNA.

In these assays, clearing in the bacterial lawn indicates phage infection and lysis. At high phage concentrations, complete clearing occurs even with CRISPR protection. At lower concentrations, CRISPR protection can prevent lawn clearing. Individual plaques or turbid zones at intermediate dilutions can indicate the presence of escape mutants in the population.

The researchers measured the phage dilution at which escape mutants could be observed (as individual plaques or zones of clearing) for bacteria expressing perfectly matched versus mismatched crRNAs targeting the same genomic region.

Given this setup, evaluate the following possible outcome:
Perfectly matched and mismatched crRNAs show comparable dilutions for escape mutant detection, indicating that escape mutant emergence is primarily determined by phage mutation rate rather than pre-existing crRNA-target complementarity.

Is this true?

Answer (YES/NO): NO